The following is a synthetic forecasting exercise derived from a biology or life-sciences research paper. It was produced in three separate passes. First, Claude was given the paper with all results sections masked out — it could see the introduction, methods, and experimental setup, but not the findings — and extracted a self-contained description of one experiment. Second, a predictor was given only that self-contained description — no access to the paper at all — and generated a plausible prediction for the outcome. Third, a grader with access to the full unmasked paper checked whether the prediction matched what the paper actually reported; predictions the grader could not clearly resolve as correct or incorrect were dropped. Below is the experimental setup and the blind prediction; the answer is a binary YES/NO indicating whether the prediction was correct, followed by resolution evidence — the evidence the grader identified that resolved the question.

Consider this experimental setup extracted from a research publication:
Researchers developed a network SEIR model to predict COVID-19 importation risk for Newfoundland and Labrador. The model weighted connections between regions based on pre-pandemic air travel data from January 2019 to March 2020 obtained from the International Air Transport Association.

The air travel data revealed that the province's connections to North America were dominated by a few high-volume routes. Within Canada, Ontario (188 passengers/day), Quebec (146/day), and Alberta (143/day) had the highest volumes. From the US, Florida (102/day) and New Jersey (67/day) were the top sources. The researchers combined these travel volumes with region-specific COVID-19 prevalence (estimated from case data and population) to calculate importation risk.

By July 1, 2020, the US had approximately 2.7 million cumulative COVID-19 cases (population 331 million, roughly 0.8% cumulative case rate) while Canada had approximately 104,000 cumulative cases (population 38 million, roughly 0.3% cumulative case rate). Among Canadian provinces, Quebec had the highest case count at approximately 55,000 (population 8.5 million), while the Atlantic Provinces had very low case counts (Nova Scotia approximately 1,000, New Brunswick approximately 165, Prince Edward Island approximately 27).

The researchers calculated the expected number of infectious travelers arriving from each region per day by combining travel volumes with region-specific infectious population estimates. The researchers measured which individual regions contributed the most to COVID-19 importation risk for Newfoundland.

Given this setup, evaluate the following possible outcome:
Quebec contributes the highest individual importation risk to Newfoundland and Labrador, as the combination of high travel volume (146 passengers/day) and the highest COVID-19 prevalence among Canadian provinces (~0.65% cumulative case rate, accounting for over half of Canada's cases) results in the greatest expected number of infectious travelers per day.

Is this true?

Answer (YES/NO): NO